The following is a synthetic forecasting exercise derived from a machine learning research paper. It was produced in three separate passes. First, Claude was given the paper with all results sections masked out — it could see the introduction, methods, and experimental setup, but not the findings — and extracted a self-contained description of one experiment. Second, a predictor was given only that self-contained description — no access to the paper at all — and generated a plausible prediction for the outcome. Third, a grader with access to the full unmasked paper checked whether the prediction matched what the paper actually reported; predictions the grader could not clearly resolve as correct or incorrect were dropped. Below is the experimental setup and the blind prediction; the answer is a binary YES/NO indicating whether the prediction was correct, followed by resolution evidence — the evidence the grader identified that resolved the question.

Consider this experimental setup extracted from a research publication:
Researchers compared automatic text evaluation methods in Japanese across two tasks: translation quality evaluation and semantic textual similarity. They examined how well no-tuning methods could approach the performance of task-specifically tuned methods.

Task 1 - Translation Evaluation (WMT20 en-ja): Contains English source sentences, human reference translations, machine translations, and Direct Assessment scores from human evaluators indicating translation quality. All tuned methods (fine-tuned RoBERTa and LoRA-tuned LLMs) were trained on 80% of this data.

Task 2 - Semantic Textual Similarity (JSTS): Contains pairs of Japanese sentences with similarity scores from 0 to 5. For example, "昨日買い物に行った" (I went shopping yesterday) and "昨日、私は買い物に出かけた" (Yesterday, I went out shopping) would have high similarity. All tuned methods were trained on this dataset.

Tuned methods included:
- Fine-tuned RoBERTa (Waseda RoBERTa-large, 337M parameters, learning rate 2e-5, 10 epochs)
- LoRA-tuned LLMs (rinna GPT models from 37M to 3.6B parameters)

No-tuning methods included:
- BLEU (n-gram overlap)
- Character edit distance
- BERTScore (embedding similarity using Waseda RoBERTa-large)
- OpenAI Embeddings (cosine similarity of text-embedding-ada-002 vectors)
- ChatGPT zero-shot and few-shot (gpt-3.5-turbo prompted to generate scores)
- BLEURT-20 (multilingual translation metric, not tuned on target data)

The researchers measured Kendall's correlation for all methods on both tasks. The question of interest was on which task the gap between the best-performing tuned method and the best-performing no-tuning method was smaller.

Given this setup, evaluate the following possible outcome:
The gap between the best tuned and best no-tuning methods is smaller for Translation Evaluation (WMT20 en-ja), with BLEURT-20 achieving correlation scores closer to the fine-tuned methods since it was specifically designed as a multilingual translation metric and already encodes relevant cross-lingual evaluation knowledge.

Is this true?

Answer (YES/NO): NO